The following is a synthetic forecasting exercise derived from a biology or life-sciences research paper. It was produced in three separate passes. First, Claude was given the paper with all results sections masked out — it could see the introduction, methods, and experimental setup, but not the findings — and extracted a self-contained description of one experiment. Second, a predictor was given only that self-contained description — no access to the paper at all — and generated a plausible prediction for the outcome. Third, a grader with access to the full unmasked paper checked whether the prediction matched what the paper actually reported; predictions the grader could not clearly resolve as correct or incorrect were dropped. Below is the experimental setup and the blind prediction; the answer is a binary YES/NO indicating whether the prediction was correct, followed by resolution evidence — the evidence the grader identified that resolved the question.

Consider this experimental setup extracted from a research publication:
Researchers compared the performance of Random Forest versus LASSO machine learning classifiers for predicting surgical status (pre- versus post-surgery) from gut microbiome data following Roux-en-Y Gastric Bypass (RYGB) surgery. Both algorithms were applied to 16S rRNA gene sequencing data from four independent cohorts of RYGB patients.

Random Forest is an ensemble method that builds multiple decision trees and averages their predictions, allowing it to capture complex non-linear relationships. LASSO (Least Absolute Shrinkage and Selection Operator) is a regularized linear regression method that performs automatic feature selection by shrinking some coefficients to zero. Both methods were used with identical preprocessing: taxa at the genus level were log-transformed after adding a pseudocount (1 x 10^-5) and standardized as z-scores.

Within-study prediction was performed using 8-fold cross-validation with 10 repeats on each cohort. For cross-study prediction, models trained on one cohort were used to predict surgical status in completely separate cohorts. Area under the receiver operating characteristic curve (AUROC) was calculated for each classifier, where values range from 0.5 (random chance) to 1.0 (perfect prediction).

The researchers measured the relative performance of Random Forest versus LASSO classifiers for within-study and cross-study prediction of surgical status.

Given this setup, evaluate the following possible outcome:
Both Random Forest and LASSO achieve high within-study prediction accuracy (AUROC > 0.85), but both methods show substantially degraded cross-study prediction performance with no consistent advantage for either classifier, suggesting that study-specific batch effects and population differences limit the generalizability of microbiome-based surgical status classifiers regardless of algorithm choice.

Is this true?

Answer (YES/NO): NO